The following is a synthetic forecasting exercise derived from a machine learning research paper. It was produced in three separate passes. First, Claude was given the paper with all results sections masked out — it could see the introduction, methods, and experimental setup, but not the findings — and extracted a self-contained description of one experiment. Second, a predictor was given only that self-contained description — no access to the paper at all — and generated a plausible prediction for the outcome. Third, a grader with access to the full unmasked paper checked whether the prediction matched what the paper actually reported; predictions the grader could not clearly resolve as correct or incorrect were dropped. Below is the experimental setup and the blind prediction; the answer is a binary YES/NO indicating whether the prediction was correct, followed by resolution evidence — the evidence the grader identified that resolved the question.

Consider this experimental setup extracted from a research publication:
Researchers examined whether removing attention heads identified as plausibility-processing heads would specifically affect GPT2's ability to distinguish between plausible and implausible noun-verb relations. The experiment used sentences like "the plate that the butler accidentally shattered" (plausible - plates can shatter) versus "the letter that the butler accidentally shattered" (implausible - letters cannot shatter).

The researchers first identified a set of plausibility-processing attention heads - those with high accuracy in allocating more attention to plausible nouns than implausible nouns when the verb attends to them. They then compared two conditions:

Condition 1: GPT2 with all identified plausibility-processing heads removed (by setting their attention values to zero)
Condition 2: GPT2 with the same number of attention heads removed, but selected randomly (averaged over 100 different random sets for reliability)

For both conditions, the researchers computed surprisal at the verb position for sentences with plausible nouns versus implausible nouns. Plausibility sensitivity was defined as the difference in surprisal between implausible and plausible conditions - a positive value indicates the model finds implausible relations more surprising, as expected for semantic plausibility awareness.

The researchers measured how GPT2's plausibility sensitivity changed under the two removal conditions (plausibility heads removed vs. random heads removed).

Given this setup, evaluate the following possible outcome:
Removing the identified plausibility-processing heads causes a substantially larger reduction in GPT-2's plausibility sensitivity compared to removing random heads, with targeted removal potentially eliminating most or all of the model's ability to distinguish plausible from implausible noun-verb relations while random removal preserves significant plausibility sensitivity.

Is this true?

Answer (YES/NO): YES